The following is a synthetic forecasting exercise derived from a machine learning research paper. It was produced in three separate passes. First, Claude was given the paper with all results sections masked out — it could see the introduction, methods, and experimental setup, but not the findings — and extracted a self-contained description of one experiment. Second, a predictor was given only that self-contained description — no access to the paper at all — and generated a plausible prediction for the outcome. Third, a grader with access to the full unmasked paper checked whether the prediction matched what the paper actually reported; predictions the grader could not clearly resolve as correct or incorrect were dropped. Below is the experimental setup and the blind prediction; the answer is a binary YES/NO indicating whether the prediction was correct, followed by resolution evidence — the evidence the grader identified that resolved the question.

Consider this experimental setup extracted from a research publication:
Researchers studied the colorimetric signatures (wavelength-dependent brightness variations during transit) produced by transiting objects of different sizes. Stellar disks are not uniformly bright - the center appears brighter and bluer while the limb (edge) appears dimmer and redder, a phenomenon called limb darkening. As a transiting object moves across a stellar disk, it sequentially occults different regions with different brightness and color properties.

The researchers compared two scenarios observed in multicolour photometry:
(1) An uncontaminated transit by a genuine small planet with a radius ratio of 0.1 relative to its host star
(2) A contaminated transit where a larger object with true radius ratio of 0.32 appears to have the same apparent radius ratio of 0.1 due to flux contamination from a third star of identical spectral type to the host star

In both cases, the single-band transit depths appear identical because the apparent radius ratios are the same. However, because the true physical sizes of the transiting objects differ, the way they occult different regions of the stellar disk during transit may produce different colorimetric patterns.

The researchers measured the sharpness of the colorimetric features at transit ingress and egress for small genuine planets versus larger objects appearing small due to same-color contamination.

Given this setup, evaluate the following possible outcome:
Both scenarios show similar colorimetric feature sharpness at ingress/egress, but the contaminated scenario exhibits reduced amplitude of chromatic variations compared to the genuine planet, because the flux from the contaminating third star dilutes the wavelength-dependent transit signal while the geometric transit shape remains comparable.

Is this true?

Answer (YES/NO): NO